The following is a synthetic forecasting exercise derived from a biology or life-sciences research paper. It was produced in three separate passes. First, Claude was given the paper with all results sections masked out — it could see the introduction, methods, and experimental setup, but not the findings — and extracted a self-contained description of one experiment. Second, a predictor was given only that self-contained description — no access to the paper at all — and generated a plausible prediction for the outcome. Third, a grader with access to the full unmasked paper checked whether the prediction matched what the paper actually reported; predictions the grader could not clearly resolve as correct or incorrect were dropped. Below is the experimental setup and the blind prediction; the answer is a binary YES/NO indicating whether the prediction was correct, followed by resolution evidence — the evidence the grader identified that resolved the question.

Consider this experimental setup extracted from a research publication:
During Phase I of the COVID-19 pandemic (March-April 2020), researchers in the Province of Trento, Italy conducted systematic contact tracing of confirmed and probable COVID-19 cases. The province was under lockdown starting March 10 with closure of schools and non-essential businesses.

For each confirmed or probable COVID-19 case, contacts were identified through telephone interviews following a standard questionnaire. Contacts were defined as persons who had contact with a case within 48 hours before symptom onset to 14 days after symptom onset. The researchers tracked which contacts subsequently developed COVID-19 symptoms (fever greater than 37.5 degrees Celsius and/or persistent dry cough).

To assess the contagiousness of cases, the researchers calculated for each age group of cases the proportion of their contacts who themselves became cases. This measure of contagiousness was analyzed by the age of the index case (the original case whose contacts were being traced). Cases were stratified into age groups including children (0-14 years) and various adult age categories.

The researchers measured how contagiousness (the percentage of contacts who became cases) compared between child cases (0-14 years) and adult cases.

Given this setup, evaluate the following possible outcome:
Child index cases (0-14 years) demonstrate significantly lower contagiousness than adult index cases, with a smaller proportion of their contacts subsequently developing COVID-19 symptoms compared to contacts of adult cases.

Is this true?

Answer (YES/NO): NO